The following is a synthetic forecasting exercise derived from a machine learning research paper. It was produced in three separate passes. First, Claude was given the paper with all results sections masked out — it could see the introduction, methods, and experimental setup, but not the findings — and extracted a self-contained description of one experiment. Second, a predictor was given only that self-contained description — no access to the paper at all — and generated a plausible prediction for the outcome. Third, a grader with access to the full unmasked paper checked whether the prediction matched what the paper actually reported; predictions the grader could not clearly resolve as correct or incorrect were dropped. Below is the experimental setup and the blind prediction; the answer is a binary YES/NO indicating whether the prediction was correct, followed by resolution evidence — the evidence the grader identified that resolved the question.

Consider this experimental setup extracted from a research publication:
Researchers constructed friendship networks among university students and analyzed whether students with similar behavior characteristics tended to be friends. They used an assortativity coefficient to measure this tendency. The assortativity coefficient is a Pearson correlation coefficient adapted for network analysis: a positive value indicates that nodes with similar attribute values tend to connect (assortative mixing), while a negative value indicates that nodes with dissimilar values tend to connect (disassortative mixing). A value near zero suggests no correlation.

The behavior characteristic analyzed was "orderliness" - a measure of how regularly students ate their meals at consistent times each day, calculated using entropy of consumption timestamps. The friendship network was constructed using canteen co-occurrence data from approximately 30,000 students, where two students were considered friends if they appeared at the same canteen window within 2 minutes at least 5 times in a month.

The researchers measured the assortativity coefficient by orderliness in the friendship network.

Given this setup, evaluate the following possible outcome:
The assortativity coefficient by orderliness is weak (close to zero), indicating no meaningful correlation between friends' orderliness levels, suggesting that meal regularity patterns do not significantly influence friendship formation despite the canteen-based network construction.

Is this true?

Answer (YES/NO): NO